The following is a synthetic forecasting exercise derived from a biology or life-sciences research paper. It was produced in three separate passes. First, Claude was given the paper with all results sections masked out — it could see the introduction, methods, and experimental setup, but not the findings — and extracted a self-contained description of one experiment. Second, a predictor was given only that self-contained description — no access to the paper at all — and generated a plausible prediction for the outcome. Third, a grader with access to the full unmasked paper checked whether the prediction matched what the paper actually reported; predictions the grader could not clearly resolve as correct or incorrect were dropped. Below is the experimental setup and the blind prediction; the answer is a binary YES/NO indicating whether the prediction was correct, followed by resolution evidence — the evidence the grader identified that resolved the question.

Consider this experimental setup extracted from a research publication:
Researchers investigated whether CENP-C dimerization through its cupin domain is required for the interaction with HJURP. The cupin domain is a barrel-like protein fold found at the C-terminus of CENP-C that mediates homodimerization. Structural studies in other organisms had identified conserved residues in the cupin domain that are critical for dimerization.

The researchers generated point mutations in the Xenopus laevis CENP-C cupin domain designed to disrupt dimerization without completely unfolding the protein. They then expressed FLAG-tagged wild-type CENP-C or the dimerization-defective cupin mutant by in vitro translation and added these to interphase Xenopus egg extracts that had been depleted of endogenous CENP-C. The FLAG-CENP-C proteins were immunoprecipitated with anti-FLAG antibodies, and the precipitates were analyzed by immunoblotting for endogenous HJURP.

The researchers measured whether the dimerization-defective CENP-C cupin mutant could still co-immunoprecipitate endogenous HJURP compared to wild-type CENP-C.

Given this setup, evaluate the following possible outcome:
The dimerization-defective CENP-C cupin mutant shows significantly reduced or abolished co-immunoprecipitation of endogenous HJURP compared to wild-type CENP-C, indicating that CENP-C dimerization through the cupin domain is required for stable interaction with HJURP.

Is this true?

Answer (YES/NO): YES